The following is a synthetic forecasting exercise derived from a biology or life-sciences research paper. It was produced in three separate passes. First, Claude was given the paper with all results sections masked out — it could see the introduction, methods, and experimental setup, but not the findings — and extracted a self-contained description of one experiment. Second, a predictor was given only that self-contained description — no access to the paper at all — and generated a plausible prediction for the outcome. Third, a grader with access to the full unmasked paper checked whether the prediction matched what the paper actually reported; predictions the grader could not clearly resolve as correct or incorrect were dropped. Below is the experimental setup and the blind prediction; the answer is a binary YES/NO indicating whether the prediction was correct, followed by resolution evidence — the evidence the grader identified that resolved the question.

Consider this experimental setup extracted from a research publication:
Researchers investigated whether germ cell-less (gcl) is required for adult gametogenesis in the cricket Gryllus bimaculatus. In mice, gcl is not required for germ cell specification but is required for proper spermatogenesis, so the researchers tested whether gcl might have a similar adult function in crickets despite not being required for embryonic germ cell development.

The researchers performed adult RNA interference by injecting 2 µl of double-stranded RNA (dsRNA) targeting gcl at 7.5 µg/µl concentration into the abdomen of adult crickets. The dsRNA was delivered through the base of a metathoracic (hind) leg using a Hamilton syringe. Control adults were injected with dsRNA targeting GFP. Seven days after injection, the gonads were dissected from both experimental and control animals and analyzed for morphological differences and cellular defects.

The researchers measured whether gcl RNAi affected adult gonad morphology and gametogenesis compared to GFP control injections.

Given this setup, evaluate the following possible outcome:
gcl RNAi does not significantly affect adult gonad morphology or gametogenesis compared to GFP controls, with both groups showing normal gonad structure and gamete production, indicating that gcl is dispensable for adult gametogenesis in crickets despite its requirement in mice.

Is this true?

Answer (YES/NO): YES